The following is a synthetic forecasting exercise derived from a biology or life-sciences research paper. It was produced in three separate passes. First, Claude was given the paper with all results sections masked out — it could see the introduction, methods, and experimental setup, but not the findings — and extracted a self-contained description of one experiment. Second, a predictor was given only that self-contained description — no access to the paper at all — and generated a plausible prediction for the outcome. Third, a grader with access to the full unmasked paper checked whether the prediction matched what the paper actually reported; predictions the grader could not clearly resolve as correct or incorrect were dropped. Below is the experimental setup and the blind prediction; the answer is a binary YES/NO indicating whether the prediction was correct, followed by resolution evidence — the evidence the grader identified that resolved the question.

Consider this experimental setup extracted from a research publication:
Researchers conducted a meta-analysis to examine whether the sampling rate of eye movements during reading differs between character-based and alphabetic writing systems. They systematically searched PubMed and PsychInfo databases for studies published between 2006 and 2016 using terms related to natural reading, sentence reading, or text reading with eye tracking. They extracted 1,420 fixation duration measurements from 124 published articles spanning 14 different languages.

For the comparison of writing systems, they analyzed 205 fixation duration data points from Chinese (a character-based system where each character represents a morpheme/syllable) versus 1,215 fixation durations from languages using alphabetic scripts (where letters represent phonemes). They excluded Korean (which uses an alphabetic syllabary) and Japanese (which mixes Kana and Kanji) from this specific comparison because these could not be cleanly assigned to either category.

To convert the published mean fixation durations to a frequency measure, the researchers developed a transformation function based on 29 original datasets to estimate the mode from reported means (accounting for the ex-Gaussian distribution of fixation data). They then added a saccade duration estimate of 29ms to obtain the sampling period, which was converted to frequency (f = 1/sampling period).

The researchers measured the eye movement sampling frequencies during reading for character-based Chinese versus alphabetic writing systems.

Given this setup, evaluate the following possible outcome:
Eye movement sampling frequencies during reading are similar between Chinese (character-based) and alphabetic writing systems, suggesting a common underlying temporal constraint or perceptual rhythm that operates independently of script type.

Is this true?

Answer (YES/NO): NO